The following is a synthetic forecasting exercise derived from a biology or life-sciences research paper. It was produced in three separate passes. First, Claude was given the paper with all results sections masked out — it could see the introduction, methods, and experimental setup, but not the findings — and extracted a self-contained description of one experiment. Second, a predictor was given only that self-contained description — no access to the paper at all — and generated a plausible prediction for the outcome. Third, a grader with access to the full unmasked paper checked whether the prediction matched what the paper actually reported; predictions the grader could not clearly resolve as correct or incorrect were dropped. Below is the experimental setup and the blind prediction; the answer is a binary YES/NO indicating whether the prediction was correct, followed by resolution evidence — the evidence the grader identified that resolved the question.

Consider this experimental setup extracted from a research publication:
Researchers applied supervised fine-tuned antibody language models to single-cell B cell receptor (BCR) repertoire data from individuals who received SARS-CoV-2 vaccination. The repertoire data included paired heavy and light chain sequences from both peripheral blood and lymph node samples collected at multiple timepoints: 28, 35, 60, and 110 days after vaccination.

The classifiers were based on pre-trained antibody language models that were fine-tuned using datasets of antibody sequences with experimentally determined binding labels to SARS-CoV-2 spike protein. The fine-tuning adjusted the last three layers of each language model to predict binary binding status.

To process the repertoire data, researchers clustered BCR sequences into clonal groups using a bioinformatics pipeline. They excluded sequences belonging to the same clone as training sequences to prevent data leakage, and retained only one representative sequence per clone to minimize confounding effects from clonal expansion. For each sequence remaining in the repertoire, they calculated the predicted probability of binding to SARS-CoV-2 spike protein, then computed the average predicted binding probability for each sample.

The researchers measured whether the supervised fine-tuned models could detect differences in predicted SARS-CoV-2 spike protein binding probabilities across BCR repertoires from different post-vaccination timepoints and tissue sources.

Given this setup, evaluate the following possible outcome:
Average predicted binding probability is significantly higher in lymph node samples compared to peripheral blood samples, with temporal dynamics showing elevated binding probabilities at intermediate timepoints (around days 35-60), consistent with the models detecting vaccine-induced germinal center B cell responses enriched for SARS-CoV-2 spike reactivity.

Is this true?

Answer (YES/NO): NO